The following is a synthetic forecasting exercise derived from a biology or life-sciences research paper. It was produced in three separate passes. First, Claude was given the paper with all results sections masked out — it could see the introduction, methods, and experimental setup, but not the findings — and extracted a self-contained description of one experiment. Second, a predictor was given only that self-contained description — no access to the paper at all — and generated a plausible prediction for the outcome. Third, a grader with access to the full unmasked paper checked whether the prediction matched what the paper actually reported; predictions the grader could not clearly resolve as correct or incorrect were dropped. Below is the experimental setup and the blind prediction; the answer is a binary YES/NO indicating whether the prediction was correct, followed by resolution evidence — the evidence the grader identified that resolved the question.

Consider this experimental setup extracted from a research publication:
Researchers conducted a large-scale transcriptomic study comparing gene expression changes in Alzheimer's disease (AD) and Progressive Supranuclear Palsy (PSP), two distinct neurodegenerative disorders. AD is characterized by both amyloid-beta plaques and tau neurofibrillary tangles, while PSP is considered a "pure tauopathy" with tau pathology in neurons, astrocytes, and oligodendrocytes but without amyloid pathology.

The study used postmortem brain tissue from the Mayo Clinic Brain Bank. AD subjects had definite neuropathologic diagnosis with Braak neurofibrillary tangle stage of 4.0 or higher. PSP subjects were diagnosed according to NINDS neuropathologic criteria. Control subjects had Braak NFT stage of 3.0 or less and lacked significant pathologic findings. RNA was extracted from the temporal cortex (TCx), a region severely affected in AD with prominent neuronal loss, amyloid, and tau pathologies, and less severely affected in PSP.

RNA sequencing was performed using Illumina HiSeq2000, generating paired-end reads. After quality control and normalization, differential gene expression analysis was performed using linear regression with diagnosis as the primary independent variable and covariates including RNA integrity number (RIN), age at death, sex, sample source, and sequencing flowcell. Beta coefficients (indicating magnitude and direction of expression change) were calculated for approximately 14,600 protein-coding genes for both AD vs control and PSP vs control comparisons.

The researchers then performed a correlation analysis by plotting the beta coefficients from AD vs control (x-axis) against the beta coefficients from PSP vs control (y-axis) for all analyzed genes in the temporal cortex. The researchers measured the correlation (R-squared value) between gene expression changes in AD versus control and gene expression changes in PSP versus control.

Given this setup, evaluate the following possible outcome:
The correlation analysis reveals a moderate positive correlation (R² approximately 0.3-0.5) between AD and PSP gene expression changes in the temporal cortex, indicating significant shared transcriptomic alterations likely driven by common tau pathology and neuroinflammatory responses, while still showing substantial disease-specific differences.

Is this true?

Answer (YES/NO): NO